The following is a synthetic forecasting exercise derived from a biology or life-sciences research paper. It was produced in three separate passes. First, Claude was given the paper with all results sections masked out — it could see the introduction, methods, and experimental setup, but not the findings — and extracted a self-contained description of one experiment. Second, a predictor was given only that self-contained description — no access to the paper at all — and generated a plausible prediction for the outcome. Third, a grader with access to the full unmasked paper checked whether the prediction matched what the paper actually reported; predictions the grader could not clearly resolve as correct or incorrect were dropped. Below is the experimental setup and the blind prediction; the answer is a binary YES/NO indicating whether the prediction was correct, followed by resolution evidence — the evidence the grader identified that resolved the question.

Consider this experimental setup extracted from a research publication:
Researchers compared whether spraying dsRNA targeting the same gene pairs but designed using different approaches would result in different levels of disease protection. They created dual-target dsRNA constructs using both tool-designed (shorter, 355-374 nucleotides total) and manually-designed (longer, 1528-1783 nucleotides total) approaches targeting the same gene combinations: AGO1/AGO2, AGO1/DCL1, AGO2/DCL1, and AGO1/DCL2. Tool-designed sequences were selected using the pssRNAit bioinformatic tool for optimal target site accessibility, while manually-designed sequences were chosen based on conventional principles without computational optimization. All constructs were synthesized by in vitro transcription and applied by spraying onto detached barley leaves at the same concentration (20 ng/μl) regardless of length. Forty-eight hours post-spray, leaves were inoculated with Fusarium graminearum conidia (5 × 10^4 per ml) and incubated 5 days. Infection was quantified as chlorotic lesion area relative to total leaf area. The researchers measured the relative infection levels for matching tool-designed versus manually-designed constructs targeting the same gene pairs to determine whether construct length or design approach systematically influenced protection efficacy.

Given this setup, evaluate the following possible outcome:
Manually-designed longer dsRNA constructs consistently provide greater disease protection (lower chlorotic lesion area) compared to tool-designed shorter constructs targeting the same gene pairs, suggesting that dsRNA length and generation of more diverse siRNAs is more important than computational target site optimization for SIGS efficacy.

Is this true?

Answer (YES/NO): NO